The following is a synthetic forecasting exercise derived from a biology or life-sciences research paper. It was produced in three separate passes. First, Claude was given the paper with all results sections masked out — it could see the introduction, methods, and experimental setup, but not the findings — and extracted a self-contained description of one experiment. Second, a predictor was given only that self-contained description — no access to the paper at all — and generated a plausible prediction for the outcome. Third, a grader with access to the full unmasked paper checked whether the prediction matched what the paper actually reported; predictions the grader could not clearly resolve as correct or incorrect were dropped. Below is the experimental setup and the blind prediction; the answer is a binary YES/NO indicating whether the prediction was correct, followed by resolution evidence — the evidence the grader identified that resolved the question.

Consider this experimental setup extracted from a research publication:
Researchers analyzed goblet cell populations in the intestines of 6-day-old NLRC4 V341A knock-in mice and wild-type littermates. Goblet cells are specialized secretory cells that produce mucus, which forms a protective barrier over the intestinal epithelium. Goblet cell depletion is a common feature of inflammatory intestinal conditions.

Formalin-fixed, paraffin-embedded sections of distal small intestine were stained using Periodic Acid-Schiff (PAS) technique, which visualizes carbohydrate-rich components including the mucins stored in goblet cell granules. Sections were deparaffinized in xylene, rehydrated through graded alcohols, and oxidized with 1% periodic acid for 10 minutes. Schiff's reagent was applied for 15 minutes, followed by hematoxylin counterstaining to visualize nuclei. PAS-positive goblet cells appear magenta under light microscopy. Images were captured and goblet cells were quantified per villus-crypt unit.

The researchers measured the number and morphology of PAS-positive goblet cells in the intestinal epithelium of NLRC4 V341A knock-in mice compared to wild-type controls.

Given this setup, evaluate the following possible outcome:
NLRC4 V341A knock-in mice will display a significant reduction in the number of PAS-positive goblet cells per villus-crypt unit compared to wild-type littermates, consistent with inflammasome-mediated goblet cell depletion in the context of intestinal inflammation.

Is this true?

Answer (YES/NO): YES